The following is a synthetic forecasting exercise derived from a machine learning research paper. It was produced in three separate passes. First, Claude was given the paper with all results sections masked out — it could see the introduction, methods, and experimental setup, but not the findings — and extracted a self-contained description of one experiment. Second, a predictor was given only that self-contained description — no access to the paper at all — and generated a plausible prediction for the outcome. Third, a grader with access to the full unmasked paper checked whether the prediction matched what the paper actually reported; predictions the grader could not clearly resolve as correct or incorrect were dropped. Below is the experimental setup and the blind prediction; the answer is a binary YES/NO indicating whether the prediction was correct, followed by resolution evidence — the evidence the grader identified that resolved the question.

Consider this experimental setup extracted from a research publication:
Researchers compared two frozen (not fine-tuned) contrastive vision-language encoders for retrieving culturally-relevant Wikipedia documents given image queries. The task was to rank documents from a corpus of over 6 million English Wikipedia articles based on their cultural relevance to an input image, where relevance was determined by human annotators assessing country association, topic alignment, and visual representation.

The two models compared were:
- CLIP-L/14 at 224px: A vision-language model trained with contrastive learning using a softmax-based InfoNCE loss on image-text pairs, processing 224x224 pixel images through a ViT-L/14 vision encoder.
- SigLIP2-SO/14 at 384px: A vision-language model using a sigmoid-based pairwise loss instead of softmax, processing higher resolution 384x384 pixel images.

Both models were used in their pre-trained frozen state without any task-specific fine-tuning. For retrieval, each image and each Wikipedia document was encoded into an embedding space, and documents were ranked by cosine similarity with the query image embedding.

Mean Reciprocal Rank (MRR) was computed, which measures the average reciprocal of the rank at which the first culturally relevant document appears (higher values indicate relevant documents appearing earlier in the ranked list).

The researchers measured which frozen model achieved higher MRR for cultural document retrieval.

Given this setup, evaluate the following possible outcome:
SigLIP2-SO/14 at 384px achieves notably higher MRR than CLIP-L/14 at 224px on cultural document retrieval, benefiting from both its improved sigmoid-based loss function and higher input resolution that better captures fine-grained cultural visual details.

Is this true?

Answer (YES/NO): NO